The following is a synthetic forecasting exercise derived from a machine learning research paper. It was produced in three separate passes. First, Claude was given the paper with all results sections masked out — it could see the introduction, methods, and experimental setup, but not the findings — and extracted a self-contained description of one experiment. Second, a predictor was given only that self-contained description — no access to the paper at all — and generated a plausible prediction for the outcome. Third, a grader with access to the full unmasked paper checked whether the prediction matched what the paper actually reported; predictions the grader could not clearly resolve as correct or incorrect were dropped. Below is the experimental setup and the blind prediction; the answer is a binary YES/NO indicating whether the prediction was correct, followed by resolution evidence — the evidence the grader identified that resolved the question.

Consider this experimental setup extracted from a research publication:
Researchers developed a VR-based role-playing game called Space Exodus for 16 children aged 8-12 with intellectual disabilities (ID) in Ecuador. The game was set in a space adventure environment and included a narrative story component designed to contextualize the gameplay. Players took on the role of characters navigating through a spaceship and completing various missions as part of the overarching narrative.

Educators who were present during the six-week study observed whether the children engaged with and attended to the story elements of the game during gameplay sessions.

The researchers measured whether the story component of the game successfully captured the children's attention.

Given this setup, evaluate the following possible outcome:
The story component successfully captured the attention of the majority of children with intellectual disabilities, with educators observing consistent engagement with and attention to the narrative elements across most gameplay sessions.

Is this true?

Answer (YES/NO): NO